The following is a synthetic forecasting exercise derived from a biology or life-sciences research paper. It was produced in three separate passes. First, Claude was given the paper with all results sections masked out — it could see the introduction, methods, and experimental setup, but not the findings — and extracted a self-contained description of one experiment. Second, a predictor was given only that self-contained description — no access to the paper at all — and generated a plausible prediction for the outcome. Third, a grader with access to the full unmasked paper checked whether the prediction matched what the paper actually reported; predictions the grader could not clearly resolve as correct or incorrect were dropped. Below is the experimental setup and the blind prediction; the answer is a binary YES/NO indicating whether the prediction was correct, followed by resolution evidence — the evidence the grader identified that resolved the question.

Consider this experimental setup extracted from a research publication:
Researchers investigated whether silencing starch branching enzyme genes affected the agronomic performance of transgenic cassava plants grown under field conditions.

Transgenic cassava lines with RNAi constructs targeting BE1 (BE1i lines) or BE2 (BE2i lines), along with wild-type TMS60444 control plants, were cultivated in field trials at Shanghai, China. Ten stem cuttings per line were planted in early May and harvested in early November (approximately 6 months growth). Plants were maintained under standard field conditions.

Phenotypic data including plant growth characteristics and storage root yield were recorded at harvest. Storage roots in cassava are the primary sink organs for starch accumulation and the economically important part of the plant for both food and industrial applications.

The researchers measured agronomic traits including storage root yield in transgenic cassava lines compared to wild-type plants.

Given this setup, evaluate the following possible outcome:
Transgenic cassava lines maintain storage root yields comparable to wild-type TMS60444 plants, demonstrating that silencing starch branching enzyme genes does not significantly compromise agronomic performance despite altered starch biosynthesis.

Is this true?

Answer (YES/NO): NO